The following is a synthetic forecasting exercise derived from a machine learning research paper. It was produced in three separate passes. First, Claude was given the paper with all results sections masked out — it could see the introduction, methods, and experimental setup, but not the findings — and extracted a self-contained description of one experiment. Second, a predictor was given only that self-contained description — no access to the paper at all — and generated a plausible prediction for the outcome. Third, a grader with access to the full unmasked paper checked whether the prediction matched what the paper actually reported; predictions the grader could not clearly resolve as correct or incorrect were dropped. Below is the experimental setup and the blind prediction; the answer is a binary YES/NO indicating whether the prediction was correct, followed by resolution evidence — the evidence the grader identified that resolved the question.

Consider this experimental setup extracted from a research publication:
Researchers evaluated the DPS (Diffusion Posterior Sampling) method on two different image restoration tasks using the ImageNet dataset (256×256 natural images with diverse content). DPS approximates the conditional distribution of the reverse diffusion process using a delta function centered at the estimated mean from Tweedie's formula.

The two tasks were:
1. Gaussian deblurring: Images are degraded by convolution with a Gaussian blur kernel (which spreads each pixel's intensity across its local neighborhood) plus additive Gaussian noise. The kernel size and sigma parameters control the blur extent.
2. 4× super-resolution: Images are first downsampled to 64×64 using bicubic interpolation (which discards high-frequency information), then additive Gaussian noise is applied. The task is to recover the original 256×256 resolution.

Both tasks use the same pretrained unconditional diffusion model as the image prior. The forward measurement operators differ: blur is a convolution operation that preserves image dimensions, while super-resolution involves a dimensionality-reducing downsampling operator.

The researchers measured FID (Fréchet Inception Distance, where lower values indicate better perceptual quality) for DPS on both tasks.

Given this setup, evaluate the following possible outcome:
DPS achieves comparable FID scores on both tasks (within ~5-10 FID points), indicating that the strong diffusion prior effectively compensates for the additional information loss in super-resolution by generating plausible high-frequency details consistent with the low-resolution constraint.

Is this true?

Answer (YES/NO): NO